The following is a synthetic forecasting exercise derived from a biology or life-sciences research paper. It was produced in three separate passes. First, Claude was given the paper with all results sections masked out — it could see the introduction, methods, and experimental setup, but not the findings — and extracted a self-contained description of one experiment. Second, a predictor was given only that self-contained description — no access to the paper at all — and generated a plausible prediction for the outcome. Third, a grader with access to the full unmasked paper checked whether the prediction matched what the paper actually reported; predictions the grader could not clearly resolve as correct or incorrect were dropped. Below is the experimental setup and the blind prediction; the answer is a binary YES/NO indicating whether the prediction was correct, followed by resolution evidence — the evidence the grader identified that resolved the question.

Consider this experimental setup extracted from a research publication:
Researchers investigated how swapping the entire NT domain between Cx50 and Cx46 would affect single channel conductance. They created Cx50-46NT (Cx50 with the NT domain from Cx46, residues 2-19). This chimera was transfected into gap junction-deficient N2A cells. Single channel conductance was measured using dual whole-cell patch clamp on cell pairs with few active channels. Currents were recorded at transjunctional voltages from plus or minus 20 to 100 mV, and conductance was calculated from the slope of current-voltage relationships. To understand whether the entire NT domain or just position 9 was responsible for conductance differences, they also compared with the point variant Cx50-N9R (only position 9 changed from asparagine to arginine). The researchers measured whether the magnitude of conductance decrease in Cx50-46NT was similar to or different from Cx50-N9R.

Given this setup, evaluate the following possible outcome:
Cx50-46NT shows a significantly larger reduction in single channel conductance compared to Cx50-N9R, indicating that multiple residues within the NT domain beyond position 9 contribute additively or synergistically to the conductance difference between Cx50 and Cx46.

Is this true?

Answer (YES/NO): NO